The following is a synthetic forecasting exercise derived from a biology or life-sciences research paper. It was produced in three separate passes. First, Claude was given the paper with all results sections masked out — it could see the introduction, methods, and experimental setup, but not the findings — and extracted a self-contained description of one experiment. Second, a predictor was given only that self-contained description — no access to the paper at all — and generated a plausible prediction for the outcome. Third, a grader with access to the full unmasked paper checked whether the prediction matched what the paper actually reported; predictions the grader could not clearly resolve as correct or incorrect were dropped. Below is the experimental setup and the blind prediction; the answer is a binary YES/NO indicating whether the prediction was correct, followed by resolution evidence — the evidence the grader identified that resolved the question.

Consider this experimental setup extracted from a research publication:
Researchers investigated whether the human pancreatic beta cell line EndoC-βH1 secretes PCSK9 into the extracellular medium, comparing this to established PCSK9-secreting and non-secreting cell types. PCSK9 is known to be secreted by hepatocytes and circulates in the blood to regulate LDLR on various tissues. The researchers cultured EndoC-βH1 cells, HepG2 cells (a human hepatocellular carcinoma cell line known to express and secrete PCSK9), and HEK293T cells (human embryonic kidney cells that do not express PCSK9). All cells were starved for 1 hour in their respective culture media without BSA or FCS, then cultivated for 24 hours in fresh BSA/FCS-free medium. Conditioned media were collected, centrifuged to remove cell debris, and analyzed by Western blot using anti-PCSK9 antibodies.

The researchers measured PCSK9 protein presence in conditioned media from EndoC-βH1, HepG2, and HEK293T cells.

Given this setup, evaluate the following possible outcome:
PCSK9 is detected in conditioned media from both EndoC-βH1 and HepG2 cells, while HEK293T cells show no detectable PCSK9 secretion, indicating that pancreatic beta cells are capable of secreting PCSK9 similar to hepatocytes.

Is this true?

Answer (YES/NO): YES